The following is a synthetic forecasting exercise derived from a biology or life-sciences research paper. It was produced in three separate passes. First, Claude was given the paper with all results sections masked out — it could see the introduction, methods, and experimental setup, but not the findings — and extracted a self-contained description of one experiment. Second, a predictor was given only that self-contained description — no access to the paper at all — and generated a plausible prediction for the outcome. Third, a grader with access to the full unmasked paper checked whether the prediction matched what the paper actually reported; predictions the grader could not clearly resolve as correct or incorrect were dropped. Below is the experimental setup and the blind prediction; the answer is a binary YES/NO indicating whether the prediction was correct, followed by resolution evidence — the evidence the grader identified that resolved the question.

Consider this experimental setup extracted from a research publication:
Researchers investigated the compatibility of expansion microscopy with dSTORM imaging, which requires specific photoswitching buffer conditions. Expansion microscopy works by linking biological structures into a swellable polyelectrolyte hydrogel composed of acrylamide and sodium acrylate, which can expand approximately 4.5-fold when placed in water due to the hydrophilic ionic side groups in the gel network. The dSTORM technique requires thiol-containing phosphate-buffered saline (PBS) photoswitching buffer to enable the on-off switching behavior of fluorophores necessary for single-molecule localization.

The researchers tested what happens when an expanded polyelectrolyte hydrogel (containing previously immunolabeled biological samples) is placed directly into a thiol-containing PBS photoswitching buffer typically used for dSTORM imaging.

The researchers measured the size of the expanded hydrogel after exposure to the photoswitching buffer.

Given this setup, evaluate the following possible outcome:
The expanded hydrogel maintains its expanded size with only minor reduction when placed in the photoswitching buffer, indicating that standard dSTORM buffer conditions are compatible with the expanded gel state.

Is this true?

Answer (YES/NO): NO